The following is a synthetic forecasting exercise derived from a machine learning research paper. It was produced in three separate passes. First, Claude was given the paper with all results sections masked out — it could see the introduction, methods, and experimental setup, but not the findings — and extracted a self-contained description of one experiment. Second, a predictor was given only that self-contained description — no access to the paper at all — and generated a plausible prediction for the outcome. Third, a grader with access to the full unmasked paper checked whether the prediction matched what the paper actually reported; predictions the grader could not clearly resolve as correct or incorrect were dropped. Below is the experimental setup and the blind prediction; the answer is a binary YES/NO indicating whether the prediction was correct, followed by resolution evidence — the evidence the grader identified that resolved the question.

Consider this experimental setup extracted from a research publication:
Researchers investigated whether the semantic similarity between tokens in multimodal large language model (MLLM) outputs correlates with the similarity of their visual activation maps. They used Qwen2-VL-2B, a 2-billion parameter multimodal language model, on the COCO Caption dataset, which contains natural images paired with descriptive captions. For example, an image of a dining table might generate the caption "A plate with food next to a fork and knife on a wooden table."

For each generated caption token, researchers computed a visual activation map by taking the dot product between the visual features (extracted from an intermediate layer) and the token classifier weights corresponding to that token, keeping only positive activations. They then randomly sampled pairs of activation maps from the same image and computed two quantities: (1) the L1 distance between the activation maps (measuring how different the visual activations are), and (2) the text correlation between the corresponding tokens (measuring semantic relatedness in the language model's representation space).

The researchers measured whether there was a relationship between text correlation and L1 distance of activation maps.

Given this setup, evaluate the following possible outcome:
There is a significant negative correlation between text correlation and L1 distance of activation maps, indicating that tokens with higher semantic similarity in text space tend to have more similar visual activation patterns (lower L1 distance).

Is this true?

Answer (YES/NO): YES